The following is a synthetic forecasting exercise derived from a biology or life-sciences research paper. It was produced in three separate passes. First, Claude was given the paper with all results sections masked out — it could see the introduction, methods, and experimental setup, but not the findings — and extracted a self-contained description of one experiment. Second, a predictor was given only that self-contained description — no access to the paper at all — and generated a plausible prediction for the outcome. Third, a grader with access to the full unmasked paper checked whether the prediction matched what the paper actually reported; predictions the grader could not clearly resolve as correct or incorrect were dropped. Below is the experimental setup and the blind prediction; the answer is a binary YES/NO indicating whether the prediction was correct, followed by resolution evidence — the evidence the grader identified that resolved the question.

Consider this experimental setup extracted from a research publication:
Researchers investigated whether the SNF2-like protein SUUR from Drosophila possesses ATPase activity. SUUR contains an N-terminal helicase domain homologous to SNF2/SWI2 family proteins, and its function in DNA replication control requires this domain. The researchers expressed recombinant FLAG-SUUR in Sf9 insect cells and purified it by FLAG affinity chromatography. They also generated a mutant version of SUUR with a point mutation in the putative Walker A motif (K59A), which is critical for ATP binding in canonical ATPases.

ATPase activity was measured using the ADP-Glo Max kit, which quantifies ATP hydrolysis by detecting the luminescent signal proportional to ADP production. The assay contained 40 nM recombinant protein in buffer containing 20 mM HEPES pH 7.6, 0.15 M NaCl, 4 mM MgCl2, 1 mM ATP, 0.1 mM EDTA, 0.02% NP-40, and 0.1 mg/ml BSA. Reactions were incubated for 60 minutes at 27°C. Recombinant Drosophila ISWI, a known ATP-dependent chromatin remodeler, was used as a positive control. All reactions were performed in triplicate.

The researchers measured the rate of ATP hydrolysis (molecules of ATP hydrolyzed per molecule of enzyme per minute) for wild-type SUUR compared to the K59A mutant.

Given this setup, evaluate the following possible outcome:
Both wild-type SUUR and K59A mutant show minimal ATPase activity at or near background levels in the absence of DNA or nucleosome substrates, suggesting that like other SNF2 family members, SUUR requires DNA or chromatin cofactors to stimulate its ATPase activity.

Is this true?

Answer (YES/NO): NO